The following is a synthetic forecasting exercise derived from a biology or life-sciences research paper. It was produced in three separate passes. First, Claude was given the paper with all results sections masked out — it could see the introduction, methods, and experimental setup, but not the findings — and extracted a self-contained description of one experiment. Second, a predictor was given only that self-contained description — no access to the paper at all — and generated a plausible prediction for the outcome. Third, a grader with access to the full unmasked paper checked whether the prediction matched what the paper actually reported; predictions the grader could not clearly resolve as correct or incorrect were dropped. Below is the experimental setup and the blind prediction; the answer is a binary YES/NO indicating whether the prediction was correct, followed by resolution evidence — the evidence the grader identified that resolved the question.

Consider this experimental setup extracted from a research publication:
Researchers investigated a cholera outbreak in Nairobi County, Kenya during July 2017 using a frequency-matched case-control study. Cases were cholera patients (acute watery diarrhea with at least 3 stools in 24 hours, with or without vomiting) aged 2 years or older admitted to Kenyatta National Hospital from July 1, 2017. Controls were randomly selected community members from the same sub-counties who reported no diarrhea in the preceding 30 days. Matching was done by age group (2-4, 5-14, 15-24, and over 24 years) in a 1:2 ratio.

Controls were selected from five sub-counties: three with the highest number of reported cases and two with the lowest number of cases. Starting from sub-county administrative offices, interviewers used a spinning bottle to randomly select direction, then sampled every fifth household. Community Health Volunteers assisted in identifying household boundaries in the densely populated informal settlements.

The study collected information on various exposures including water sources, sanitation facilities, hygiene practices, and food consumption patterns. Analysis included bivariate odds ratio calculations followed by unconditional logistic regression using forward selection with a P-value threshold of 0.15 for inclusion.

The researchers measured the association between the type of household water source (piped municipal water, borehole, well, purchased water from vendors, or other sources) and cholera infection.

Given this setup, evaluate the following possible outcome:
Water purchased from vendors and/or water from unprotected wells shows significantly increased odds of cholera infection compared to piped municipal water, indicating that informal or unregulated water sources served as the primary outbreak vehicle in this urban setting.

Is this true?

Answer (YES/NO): YES